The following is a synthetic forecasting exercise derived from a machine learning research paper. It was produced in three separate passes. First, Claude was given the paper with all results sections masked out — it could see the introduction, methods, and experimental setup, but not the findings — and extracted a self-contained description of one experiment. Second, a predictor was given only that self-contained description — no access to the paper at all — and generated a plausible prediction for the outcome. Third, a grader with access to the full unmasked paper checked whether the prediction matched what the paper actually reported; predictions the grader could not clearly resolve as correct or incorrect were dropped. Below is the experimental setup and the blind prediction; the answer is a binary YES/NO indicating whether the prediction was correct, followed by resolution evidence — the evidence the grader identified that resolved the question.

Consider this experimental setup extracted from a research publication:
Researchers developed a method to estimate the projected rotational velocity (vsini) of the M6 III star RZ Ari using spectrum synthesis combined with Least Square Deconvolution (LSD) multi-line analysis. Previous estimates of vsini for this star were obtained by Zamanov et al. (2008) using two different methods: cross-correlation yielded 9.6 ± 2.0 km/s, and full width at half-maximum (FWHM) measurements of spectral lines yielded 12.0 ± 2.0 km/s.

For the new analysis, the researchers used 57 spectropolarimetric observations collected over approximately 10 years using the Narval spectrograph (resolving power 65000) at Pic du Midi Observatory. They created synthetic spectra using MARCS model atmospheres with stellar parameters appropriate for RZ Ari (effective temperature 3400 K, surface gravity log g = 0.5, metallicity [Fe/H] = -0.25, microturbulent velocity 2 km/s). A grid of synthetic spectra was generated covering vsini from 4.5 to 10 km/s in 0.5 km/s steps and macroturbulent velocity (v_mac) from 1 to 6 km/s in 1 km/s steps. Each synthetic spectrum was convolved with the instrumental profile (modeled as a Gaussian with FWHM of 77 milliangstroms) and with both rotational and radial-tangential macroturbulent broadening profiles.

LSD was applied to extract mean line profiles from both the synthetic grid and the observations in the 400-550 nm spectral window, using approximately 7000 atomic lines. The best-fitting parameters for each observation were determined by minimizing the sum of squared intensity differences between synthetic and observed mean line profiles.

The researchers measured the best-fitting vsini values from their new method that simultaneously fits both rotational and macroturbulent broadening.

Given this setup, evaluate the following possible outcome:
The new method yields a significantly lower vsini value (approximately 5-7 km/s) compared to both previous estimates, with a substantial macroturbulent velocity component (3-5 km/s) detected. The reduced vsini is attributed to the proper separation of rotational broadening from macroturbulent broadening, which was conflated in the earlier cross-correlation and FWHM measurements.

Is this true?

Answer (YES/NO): NO